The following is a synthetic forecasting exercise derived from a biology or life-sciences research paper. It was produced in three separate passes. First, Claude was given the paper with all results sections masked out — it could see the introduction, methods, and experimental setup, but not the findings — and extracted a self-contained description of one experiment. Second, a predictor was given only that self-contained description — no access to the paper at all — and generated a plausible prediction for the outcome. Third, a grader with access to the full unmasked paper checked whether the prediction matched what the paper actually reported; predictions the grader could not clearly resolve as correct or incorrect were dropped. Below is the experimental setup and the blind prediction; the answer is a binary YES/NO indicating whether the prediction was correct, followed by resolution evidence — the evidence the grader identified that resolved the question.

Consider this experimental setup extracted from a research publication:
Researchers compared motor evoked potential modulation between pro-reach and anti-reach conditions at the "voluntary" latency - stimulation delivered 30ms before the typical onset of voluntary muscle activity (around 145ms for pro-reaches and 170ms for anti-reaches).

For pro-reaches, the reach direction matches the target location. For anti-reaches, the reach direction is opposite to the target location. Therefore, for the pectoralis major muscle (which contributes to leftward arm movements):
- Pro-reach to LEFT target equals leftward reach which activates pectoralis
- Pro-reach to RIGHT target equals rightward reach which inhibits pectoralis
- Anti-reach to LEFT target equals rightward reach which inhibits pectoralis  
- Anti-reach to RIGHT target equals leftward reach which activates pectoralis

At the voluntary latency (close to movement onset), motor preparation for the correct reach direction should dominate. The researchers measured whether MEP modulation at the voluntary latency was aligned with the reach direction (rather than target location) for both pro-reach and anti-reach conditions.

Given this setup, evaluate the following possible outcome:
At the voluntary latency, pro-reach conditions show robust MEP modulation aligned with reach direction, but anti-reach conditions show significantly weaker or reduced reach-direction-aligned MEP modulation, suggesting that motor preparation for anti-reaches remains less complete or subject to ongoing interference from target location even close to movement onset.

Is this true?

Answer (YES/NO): NO